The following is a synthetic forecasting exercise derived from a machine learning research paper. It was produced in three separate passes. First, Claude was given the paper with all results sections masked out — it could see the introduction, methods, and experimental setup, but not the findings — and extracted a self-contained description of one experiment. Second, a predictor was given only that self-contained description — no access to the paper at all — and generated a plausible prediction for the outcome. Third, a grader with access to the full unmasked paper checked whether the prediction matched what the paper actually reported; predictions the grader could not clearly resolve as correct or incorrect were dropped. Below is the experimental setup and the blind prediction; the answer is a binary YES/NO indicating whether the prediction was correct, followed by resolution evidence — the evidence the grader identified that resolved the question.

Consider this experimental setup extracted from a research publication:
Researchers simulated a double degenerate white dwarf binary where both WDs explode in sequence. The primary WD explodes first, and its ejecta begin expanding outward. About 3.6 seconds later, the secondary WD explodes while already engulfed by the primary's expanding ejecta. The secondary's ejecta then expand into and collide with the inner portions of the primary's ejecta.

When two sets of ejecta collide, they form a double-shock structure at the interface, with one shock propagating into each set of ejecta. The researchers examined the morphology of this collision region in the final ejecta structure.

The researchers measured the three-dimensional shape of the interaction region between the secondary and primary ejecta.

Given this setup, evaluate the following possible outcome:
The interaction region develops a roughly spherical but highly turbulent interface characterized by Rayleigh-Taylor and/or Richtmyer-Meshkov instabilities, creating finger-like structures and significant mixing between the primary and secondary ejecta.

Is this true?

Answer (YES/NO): NO